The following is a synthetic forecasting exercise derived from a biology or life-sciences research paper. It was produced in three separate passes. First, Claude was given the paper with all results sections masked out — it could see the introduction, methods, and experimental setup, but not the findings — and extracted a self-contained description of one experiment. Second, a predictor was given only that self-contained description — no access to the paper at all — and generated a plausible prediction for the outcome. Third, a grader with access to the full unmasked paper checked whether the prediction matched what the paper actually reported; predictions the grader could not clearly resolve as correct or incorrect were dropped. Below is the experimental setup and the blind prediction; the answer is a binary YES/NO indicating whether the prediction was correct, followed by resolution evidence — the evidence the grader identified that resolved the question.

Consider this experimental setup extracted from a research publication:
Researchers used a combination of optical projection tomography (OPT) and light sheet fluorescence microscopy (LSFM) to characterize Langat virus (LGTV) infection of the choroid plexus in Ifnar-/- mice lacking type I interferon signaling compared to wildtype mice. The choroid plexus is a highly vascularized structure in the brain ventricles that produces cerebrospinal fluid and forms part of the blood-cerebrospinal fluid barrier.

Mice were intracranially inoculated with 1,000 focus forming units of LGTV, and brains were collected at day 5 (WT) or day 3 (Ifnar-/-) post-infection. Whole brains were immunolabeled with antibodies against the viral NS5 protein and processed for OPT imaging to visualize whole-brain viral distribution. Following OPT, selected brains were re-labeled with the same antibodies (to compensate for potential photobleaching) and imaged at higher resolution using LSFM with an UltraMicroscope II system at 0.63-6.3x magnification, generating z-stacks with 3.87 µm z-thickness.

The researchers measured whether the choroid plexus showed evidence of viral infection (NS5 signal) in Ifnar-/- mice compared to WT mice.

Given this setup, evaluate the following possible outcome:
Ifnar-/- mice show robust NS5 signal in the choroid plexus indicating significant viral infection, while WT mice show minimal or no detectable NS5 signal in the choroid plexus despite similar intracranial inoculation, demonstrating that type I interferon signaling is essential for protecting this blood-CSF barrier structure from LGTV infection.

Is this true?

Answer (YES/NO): YES